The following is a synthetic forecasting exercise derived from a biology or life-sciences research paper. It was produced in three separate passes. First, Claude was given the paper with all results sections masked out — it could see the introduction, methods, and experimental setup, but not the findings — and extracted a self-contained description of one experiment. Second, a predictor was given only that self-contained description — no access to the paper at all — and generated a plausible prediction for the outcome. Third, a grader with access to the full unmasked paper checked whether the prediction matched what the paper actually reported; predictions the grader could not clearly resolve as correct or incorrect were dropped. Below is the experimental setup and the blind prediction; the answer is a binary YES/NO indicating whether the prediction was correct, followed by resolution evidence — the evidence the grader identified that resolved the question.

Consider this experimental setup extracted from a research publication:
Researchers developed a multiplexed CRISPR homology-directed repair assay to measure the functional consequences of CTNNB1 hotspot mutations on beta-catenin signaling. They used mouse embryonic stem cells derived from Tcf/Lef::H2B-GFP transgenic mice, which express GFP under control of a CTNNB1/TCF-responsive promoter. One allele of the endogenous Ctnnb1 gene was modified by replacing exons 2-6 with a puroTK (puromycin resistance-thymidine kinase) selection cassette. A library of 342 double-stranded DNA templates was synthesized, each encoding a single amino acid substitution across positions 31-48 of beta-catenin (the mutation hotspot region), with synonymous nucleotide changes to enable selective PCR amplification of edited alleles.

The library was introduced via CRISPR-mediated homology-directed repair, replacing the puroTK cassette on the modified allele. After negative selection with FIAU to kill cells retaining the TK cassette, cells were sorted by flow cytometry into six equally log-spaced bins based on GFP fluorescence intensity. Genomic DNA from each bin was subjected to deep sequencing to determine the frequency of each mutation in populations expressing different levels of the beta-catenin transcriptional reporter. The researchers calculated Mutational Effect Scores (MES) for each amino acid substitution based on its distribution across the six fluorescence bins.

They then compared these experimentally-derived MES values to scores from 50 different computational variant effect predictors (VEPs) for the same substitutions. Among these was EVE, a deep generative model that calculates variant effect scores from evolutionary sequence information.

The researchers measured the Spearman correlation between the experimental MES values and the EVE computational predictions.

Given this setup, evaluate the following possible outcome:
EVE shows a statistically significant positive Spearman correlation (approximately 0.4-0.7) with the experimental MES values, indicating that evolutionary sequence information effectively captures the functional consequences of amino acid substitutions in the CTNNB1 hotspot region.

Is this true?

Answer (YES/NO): YES